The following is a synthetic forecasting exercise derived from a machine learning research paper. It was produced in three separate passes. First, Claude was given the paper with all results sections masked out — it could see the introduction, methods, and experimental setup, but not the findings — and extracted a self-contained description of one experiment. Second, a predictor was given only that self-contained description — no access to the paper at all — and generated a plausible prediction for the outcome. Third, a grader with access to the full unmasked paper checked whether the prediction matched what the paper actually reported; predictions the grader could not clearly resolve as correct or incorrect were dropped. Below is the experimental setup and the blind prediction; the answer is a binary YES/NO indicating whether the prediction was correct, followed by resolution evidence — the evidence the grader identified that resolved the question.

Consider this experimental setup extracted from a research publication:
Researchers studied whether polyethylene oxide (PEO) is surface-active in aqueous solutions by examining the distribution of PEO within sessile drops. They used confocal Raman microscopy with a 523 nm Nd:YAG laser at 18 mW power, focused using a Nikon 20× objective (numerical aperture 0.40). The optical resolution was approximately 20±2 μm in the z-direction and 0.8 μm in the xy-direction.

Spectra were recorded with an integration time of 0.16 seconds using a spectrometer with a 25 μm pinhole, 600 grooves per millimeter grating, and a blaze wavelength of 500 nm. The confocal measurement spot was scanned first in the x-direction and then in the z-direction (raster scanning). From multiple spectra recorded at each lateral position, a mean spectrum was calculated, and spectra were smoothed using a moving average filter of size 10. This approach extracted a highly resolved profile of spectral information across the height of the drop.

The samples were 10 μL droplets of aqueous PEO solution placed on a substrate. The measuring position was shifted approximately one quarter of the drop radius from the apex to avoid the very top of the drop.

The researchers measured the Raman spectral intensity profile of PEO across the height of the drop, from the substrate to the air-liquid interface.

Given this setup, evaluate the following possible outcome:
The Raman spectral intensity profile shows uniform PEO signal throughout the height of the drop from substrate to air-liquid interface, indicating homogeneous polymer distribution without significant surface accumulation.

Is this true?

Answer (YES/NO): NO